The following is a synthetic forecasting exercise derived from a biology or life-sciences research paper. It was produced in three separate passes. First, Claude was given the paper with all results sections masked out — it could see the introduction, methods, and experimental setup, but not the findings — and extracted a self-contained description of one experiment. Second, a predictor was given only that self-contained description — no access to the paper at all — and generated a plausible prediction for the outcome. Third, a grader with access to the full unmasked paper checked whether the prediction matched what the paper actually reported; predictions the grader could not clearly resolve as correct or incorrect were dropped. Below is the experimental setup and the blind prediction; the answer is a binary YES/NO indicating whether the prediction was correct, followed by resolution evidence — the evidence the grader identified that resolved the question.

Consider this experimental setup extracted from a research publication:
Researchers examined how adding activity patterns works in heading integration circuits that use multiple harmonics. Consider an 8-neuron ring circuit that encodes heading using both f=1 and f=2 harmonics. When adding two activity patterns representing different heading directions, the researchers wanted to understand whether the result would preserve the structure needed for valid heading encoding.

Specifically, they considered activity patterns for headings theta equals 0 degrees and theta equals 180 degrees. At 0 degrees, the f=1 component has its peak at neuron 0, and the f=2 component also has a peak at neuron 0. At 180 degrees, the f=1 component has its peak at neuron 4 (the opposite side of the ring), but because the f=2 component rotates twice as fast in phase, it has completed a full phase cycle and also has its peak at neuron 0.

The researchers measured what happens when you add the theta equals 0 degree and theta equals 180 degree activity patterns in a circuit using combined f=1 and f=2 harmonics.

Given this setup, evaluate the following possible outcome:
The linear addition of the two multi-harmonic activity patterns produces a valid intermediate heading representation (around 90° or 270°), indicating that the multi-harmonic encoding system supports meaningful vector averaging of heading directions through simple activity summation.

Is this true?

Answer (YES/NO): NO